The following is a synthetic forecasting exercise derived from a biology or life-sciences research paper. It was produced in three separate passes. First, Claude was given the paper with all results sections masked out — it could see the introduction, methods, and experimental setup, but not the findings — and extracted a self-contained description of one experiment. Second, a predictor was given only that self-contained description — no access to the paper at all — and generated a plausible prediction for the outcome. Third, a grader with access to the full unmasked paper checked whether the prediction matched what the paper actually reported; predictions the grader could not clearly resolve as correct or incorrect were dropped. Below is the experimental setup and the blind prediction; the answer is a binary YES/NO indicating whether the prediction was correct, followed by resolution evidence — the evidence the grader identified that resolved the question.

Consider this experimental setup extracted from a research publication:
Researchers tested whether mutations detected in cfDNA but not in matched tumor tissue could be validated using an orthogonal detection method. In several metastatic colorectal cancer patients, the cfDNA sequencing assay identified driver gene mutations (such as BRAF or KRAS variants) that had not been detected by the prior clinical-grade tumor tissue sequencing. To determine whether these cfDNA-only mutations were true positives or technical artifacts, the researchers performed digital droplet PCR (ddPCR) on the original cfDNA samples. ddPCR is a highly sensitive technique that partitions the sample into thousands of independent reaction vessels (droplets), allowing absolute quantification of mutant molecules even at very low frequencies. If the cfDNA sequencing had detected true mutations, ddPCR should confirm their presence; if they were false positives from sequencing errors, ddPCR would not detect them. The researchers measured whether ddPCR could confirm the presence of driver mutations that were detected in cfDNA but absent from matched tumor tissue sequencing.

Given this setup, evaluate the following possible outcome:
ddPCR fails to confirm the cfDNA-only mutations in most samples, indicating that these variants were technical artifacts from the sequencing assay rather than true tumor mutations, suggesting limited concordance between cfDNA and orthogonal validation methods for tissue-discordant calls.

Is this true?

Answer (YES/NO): NO